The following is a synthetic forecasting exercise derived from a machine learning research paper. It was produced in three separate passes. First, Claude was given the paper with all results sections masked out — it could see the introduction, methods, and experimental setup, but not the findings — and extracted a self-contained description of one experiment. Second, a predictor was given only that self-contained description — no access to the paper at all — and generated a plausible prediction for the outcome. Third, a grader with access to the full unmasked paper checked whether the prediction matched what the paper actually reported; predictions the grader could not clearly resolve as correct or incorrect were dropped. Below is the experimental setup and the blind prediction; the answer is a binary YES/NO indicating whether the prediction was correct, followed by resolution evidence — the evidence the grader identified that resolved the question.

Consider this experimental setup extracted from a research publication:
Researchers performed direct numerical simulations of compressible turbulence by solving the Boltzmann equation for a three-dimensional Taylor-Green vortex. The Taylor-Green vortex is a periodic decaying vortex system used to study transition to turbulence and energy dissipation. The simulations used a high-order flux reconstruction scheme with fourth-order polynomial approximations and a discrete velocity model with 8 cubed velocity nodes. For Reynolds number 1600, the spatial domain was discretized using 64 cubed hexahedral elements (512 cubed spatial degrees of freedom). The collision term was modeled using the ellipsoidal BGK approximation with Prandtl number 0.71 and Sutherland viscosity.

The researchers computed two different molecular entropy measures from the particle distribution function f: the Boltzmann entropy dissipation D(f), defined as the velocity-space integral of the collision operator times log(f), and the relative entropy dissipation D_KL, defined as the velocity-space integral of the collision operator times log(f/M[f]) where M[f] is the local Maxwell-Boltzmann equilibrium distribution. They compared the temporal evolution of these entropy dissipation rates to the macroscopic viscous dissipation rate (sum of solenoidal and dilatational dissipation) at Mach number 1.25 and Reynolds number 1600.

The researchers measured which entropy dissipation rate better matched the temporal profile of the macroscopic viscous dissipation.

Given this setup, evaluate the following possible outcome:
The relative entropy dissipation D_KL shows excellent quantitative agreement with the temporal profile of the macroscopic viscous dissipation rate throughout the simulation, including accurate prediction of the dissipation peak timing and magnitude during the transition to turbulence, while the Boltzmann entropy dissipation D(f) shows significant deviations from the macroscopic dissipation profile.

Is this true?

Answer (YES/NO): YES